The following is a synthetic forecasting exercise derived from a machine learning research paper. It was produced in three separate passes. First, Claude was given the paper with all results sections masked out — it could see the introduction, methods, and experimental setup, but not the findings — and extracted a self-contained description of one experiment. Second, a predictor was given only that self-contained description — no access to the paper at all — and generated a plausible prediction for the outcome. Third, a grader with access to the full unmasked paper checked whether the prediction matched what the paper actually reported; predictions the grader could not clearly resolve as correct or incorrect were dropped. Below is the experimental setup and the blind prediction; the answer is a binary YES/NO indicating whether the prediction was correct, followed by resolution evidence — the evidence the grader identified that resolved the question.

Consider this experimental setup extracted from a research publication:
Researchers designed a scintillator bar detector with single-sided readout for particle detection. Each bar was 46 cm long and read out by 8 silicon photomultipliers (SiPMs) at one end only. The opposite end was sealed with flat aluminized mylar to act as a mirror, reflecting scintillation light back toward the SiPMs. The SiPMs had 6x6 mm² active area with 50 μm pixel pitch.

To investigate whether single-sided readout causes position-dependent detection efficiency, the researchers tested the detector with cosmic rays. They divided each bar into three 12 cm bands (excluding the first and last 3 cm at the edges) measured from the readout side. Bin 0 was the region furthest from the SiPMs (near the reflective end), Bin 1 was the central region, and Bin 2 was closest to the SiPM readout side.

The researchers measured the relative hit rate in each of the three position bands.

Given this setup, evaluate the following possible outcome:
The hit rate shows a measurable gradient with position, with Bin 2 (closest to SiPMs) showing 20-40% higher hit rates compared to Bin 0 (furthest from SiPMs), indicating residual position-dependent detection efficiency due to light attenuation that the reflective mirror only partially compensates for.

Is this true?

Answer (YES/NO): NO